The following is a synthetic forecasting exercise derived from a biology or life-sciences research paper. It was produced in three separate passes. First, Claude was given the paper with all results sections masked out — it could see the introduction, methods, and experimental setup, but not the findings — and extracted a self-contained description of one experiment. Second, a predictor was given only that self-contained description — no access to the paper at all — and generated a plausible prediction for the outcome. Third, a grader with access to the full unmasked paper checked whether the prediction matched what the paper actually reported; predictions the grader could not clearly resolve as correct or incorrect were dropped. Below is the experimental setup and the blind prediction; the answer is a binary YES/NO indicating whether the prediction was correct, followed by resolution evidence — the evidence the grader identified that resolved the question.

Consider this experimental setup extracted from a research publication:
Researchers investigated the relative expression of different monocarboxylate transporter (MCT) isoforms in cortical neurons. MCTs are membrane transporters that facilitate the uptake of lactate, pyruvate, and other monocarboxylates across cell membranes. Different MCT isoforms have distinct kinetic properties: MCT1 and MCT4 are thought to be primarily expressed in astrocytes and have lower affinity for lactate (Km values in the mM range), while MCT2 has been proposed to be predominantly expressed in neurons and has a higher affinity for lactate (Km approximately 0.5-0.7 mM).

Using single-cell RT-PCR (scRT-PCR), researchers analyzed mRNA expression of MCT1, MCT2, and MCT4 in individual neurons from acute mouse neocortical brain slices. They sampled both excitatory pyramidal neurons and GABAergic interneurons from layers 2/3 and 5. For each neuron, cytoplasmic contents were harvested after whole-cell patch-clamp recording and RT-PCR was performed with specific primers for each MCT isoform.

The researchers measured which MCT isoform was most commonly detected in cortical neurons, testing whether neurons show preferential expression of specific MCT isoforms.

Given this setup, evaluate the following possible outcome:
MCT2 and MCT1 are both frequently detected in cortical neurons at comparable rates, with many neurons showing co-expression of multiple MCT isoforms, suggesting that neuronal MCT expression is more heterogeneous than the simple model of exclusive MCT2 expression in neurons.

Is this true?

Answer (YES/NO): NO